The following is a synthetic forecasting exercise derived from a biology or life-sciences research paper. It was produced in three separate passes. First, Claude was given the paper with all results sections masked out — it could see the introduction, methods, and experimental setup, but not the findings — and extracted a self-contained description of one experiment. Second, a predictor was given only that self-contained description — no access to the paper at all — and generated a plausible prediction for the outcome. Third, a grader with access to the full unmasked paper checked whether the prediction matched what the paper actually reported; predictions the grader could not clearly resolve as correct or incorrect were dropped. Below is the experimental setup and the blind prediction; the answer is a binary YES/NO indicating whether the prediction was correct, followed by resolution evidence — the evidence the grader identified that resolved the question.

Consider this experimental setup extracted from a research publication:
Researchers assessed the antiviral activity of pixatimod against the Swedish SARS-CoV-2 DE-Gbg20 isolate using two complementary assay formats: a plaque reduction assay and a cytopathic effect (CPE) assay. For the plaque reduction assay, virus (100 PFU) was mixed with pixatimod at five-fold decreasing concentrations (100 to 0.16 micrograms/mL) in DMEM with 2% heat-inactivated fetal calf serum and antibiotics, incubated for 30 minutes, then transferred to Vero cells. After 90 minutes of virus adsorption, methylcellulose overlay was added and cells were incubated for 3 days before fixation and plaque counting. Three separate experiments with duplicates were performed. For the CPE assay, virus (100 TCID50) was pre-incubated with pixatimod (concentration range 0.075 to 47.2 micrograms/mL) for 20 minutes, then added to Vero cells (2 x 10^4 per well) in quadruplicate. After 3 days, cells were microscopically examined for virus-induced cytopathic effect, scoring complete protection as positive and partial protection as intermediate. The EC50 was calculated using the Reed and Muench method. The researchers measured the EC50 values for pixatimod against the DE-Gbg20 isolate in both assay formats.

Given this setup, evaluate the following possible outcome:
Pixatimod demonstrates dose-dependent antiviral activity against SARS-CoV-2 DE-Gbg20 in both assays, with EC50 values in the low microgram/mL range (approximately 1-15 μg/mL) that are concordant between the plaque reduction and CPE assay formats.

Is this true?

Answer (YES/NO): YES